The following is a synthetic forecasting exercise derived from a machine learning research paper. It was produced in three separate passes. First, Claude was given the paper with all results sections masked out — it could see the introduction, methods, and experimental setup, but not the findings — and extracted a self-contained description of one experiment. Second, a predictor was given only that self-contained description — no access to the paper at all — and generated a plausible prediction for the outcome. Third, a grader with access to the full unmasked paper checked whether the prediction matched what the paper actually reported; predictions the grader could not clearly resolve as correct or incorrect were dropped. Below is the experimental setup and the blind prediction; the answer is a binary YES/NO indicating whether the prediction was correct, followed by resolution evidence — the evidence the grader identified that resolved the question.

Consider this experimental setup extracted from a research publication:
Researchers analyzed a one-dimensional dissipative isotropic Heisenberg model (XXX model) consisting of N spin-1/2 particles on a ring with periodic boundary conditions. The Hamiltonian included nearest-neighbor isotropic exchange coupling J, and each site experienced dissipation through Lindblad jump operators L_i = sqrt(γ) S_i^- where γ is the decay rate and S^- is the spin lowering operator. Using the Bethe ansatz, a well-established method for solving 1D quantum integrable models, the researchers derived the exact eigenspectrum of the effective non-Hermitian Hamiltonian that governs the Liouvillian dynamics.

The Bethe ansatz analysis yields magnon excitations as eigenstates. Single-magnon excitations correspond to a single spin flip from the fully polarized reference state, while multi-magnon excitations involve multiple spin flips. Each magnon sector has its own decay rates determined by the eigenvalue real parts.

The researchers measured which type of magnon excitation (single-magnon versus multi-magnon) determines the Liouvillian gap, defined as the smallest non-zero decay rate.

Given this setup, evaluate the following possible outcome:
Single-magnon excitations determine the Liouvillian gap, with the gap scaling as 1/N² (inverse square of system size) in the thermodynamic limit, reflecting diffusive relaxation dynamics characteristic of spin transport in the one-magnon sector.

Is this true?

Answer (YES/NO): NO